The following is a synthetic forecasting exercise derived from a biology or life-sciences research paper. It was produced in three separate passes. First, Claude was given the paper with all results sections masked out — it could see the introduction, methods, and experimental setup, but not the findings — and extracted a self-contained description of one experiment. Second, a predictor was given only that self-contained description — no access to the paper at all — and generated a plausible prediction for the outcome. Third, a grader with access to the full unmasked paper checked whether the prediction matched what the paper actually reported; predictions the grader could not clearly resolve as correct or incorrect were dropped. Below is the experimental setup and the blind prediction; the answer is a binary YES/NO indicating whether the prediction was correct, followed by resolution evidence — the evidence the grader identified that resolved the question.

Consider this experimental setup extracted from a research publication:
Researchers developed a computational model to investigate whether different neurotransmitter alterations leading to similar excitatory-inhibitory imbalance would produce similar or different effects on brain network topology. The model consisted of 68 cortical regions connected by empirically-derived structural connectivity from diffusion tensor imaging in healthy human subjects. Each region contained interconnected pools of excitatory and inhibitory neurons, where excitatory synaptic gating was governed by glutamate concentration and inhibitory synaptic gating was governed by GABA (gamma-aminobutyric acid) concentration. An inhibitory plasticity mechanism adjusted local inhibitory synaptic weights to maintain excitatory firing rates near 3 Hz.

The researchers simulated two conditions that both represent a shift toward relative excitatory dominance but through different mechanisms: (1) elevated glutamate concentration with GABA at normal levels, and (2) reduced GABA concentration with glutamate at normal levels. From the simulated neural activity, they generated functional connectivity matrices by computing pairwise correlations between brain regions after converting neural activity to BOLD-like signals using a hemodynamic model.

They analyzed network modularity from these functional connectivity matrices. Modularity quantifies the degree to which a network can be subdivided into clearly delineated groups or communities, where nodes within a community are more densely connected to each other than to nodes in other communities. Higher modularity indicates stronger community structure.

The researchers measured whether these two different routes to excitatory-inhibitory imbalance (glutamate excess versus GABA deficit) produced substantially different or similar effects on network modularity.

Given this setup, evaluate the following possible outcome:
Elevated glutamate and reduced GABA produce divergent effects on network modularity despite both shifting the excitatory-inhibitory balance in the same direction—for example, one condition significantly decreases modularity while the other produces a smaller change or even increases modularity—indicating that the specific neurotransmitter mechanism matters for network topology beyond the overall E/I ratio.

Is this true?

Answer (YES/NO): NO